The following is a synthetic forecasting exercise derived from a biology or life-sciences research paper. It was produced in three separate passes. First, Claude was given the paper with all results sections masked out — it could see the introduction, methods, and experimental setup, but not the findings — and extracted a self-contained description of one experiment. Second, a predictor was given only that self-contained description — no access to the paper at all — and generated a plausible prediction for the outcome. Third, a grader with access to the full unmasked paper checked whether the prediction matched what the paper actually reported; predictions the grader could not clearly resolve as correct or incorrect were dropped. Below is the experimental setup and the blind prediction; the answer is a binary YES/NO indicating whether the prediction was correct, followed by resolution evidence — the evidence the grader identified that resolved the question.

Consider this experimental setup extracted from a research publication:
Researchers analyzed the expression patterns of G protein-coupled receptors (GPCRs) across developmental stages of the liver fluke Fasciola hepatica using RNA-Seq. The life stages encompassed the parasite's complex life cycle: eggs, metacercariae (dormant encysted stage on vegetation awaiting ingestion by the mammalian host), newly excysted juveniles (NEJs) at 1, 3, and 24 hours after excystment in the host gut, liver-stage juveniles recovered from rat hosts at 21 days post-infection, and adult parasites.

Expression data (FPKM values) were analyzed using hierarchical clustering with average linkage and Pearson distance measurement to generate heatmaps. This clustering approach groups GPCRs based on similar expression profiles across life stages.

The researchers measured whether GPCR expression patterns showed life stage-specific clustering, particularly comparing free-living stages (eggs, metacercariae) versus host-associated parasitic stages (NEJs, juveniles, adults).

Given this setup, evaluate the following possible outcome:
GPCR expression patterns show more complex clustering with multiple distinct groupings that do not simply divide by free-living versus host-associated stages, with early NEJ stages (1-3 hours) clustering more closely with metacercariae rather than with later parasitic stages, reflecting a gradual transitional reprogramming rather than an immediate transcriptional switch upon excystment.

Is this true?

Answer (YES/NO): NO